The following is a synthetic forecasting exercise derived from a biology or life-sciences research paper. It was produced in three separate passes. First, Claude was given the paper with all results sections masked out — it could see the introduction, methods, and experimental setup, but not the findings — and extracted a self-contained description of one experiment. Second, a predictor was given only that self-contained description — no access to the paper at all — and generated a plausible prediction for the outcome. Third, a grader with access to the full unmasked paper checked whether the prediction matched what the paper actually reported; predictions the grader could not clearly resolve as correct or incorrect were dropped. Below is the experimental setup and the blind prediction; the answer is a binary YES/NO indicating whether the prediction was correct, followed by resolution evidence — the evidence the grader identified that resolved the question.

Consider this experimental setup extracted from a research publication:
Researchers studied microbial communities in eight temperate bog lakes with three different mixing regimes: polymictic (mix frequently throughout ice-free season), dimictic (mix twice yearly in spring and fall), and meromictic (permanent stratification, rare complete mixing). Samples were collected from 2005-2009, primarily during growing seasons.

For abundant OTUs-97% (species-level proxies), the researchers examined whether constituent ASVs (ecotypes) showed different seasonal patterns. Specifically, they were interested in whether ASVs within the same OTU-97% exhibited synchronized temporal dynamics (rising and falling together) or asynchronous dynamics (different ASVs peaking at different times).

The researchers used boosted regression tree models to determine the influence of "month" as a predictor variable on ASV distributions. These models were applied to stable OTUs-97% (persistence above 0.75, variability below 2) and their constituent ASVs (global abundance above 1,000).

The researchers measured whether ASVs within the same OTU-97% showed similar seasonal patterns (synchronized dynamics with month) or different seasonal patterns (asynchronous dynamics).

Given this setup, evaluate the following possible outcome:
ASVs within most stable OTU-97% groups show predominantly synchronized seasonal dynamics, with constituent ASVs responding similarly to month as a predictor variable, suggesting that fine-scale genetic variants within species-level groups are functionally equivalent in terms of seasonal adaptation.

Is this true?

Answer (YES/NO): NO